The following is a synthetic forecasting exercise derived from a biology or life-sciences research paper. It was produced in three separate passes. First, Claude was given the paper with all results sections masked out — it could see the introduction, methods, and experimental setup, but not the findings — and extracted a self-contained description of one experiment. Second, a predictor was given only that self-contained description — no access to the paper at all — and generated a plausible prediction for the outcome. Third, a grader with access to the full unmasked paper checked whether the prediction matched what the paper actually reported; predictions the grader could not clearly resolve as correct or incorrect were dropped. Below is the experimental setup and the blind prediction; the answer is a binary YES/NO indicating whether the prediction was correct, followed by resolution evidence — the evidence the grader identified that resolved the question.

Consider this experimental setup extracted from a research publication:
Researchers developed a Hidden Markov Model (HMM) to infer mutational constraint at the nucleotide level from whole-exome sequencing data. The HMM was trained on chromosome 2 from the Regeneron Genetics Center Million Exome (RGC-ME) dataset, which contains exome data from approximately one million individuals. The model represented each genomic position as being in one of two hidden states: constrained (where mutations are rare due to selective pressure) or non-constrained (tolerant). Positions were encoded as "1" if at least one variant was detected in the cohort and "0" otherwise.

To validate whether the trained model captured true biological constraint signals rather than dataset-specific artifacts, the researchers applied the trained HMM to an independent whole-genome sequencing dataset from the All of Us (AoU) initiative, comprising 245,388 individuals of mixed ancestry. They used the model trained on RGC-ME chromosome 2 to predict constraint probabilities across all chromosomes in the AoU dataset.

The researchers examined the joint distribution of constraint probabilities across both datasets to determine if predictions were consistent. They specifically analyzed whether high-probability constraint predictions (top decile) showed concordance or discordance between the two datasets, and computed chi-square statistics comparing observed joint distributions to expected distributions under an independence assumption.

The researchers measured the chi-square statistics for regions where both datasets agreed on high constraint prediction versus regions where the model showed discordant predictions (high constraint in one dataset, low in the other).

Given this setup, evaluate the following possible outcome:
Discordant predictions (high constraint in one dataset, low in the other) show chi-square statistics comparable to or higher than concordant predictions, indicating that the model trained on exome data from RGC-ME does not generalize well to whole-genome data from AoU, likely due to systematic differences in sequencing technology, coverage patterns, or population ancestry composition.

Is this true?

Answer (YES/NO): NO